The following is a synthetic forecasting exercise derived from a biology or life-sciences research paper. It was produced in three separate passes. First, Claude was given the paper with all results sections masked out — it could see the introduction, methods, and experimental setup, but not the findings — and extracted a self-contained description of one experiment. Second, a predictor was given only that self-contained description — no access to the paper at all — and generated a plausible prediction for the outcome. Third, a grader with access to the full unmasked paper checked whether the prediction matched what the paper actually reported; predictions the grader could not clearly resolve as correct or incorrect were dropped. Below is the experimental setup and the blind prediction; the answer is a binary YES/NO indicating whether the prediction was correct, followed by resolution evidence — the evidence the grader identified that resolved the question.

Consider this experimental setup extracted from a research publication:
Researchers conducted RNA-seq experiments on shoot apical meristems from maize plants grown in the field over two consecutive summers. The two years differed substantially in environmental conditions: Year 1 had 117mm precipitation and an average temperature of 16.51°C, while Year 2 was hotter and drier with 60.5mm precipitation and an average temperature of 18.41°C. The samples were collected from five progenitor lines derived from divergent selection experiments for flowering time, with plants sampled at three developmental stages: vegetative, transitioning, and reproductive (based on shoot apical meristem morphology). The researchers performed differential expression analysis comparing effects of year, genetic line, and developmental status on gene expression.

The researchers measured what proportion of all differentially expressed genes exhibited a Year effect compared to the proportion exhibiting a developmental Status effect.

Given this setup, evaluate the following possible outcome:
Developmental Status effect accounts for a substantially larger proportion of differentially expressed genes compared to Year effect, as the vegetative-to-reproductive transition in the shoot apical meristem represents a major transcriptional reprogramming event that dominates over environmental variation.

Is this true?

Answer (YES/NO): YES